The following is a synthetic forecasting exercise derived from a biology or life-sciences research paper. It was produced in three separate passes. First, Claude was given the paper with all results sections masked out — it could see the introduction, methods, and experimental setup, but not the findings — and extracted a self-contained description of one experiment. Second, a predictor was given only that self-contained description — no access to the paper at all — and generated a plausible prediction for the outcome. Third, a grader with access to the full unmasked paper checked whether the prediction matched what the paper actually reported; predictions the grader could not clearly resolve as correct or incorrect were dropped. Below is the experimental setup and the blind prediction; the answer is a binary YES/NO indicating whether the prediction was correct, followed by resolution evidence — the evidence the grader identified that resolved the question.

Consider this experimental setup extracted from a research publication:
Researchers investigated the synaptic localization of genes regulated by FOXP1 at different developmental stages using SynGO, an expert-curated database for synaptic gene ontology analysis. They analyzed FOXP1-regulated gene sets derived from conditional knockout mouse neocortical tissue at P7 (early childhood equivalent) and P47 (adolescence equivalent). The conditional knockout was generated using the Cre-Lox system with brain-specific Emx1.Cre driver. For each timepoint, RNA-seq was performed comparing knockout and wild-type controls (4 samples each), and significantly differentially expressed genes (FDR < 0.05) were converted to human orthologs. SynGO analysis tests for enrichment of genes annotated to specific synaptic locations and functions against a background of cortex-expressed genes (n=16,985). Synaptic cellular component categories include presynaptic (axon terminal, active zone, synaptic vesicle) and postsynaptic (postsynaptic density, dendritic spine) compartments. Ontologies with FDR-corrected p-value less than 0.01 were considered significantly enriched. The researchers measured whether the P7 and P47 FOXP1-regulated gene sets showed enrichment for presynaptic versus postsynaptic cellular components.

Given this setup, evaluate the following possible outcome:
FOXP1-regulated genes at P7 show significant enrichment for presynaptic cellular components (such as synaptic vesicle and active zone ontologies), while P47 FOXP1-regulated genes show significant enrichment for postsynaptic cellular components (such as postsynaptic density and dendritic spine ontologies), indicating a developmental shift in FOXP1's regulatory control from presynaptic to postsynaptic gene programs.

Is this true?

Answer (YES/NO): NO